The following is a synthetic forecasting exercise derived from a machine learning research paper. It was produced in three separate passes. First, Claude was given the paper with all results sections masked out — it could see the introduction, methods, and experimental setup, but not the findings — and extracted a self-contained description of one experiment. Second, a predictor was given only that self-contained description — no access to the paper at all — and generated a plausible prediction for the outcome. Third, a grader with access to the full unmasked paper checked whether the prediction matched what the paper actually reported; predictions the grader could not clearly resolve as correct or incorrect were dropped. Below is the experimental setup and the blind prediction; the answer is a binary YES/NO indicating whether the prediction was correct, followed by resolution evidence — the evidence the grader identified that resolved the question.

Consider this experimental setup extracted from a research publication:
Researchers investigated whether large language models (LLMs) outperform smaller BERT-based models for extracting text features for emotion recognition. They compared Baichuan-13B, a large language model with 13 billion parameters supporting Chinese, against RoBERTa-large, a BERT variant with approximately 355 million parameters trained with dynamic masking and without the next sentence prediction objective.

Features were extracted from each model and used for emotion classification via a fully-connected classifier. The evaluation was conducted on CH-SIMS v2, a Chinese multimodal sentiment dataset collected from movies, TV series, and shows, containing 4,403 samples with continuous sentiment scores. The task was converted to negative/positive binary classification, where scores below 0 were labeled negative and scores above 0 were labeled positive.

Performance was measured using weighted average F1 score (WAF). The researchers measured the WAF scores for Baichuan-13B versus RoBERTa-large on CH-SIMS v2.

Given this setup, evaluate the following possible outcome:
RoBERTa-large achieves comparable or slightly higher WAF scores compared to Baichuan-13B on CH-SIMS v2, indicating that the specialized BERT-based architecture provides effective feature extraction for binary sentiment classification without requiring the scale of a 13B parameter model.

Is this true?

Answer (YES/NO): NO